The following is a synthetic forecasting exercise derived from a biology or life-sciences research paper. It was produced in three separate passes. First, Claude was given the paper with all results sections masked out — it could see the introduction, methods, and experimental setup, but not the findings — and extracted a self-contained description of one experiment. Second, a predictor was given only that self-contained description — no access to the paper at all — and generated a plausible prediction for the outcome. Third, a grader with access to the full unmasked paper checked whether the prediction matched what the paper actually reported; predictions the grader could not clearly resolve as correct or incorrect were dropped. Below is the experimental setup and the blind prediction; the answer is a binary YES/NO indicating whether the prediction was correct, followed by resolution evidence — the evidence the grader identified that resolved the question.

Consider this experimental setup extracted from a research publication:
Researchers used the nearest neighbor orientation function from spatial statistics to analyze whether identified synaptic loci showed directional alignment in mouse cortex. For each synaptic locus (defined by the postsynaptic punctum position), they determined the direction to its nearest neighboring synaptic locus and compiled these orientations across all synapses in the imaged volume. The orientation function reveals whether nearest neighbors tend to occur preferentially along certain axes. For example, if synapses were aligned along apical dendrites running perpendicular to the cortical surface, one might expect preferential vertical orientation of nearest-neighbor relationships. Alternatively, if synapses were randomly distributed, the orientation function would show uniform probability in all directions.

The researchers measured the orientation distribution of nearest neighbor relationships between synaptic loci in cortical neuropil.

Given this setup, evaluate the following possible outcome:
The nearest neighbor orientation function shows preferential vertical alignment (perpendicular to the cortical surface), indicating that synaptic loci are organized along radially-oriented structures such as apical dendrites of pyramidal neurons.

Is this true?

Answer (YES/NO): YES